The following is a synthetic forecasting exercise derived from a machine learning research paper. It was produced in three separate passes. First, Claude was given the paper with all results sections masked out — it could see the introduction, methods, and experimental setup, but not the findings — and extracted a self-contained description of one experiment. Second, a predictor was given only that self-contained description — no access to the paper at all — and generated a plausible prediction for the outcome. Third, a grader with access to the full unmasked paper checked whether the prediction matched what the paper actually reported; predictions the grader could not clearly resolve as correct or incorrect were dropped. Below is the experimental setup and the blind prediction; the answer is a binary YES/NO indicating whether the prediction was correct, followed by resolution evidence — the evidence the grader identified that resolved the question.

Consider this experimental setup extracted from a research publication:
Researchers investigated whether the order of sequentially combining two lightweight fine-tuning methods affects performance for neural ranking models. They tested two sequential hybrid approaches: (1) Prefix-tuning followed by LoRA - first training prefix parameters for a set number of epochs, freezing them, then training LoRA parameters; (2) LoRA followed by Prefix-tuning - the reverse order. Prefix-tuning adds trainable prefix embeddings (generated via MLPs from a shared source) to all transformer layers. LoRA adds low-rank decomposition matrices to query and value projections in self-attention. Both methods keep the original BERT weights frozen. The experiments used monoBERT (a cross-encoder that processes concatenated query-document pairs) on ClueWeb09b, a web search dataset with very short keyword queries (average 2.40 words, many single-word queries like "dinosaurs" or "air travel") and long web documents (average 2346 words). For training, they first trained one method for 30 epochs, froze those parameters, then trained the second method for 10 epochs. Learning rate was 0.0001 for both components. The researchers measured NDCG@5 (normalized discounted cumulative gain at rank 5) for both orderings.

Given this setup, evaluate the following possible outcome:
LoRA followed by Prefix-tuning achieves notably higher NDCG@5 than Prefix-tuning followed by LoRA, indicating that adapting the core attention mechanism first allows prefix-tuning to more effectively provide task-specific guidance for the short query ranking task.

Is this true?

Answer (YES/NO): YES